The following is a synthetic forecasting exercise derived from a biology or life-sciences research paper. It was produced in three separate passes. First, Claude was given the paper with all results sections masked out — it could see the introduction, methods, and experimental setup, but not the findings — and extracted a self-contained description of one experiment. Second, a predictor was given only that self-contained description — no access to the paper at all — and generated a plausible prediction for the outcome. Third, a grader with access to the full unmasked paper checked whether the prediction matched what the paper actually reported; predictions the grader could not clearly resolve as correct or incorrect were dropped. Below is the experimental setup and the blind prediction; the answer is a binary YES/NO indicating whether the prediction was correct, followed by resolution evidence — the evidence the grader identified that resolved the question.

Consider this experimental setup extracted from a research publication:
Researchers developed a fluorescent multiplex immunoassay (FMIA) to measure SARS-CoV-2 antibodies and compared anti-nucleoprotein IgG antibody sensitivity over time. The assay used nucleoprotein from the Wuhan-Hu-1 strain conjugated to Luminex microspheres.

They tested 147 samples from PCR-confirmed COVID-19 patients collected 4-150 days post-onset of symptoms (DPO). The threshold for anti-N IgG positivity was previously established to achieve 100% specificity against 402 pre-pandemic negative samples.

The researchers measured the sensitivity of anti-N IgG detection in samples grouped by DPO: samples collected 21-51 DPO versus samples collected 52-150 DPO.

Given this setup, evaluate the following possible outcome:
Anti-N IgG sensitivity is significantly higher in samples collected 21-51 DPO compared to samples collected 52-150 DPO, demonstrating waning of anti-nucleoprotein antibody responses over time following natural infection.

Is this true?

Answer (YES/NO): NO